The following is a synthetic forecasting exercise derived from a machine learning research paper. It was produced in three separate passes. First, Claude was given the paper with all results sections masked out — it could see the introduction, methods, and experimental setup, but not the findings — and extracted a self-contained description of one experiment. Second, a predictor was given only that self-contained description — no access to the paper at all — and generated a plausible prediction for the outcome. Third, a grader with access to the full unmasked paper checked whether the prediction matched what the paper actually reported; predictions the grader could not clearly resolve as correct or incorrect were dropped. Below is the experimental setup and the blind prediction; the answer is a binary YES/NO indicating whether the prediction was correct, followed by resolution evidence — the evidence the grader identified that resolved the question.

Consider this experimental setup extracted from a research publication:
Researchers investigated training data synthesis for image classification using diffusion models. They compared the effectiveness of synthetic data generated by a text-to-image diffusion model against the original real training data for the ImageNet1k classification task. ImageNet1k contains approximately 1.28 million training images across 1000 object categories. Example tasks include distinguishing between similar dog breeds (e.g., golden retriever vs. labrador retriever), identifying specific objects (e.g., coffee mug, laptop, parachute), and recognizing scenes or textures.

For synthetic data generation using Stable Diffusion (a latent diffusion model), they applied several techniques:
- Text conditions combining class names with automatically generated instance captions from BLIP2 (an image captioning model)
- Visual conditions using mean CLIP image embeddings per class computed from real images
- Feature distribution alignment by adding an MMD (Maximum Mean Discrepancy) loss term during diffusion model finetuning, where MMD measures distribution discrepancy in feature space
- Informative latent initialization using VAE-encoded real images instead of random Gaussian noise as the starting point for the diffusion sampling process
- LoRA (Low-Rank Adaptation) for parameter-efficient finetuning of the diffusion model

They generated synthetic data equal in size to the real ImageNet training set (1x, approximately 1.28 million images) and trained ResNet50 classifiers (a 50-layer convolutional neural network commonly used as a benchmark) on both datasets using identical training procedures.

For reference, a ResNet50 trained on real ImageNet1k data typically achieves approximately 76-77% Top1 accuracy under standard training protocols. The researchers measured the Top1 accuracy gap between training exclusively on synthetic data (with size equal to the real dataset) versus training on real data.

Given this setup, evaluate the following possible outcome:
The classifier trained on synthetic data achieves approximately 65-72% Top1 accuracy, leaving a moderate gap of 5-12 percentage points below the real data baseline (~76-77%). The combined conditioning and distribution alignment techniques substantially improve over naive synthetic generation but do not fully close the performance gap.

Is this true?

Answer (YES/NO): YES